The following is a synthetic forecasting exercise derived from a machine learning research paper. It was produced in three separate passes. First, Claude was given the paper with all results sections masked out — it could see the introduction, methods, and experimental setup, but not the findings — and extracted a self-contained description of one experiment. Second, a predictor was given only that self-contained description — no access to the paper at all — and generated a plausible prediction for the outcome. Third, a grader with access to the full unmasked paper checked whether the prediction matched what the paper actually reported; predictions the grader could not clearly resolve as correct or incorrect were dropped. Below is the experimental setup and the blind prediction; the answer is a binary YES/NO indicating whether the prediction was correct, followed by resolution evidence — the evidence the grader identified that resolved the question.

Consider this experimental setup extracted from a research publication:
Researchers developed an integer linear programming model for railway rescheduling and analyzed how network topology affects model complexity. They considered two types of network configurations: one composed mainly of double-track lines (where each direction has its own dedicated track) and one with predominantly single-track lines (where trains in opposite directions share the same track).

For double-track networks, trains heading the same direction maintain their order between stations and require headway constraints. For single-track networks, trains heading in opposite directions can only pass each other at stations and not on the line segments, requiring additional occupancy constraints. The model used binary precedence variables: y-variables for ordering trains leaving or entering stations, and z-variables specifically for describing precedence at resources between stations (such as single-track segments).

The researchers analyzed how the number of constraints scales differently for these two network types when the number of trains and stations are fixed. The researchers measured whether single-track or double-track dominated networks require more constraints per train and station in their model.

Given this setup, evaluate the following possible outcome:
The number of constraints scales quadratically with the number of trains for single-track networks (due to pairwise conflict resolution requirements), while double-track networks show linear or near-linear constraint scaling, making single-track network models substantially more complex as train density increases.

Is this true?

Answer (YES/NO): NO